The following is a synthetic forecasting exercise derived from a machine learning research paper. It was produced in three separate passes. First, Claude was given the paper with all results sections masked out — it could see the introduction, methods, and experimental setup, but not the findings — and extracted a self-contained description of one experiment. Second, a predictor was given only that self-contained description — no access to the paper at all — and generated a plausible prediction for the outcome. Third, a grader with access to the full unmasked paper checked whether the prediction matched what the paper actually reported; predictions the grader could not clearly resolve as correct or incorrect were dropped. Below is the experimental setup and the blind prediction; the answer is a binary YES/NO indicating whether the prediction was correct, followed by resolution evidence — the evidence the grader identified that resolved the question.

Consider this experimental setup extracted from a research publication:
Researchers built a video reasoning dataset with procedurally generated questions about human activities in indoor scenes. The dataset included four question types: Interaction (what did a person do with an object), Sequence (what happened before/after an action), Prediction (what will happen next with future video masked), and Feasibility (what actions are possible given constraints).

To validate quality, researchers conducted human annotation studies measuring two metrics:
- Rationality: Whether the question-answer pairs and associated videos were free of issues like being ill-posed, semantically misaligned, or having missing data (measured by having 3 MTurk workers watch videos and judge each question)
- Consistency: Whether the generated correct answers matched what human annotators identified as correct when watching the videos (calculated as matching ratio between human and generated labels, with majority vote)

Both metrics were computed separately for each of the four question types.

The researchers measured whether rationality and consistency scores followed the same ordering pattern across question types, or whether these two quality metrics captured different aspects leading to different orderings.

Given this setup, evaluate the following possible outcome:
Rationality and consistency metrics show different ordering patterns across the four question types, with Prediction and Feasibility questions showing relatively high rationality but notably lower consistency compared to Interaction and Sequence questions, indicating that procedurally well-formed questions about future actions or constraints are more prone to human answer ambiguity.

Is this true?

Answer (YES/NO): NO